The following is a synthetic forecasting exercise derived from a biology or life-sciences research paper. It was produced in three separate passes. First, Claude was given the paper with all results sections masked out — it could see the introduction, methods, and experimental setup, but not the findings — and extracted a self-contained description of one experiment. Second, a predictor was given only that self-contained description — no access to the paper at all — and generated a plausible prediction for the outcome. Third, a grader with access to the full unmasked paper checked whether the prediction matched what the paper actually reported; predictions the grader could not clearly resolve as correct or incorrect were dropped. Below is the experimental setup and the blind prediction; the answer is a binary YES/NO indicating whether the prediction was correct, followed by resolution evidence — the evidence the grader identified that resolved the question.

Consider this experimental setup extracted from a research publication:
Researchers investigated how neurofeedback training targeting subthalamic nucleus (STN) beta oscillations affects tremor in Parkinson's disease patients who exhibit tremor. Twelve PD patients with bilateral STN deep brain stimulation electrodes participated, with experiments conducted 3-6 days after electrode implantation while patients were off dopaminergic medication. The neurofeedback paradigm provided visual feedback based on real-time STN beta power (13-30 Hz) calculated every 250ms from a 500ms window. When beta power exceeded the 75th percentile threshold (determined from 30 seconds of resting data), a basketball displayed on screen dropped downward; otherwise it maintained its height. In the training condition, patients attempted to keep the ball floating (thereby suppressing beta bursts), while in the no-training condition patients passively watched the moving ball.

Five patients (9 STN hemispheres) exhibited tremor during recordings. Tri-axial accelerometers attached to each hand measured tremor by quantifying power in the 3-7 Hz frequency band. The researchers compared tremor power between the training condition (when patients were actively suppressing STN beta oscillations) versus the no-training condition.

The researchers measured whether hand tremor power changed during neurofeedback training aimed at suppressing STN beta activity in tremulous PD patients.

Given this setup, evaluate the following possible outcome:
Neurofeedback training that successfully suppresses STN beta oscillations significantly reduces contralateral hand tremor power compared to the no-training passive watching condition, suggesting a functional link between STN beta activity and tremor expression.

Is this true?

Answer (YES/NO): NO